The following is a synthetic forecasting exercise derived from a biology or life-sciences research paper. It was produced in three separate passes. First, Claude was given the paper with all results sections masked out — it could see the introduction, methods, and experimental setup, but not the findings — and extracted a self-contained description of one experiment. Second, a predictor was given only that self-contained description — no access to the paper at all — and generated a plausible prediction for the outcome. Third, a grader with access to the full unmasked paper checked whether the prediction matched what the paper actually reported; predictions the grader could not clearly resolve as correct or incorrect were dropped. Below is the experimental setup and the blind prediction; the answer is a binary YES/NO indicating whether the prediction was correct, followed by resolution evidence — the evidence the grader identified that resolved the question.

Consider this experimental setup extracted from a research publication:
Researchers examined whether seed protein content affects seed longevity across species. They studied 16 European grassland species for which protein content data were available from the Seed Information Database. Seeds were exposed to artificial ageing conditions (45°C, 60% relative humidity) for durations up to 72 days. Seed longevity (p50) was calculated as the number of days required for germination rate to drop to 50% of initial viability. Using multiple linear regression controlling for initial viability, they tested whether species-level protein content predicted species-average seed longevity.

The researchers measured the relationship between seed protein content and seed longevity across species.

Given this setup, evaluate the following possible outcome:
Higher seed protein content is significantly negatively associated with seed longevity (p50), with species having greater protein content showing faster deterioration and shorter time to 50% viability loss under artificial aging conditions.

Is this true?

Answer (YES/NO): NO